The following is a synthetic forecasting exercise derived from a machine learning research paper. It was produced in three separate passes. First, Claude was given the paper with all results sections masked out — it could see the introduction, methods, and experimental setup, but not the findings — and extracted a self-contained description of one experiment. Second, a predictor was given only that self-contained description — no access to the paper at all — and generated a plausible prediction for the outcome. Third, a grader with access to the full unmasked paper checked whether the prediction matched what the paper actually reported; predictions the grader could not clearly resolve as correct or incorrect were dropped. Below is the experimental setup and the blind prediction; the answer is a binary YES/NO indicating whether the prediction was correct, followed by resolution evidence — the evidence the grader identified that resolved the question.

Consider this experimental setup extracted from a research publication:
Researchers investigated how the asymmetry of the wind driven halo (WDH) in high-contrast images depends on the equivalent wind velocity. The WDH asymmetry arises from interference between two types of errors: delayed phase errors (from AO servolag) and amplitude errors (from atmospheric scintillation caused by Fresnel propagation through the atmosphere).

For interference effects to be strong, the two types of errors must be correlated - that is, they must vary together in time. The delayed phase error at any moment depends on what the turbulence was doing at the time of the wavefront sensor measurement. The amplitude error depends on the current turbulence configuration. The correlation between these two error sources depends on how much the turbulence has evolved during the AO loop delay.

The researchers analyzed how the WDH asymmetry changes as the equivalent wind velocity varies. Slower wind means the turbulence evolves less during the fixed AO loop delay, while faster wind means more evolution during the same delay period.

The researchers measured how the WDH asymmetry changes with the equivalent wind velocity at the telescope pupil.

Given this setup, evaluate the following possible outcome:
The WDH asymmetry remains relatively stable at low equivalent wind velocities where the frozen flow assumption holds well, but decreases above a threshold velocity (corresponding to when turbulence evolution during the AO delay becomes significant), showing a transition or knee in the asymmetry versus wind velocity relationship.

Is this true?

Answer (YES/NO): NO